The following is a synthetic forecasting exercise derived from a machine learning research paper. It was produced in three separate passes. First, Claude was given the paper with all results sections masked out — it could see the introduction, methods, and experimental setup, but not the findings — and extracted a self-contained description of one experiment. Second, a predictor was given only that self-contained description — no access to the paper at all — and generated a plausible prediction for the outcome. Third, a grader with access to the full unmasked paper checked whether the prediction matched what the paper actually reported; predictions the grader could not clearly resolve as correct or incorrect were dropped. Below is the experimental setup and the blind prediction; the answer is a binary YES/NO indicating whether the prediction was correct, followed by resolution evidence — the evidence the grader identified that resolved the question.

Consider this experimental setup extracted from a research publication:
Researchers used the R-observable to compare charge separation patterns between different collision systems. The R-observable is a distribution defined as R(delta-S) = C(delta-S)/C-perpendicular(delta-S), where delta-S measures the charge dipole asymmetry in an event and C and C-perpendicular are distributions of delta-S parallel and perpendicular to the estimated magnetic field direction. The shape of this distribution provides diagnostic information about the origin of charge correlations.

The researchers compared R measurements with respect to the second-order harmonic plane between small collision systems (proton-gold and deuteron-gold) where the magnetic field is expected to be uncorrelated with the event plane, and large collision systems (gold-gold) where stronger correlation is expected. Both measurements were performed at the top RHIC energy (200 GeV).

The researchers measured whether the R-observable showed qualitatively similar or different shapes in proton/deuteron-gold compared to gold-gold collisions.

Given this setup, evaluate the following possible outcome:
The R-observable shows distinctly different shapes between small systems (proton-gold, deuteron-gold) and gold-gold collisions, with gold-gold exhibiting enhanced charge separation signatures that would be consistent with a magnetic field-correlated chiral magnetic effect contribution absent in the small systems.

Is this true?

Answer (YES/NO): YES